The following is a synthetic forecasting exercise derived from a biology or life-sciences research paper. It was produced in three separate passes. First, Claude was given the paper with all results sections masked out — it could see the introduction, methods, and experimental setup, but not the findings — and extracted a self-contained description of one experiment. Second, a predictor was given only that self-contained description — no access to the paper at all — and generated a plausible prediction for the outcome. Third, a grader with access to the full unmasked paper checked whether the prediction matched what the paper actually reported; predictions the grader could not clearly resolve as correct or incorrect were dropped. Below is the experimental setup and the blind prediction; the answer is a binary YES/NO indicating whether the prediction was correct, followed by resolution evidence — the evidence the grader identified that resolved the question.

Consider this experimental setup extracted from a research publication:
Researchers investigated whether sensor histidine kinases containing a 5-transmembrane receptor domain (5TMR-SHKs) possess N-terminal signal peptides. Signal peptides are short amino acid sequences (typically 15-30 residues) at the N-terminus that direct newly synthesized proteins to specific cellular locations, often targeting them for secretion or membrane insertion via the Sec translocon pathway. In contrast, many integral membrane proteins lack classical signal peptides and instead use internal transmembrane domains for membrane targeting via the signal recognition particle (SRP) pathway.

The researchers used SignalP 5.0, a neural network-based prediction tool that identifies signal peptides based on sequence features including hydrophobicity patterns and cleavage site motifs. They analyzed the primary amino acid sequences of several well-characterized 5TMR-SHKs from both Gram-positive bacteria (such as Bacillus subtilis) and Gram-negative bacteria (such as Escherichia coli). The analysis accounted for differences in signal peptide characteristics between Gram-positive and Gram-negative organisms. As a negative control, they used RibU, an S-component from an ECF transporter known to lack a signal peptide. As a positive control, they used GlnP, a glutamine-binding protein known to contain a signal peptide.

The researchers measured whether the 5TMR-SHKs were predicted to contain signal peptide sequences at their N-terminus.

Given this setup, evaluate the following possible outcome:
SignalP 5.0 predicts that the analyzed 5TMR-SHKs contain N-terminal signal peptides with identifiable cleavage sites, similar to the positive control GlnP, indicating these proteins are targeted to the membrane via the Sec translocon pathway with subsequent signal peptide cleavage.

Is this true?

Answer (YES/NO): NO